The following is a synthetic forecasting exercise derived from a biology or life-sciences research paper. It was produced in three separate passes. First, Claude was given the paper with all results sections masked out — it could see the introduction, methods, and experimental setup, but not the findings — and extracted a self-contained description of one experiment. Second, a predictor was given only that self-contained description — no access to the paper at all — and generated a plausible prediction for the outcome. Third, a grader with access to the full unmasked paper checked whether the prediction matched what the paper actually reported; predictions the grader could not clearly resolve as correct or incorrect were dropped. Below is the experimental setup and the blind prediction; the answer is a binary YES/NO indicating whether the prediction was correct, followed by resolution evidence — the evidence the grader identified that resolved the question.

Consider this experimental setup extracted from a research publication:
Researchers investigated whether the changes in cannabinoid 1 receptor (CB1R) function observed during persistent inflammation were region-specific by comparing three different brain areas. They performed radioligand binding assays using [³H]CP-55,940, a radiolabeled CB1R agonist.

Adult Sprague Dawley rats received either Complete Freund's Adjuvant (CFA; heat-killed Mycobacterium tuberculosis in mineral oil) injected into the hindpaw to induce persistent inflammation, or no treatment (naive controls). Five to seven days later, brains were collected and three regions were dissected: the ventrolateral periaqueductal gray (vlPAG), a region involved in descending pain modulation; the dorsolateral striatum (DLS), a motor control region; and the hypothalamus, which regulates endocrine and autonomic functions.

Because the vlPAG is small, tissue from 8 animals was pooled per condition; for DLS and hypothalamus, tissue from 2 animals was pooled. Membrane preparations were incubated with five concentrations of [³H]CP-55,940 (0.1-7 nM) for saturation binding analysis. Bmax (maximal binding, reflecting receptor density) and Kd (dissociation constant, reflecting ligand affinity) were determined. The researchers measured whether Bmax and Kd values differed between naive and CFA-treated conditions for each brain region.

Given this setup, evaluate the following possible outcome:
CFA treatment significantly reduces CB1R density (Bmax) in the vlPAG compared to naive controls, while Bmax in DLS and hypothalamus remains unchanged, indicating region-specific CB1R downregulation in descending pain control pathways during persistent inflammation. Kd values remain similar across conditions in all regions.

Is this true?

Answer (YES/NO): NO